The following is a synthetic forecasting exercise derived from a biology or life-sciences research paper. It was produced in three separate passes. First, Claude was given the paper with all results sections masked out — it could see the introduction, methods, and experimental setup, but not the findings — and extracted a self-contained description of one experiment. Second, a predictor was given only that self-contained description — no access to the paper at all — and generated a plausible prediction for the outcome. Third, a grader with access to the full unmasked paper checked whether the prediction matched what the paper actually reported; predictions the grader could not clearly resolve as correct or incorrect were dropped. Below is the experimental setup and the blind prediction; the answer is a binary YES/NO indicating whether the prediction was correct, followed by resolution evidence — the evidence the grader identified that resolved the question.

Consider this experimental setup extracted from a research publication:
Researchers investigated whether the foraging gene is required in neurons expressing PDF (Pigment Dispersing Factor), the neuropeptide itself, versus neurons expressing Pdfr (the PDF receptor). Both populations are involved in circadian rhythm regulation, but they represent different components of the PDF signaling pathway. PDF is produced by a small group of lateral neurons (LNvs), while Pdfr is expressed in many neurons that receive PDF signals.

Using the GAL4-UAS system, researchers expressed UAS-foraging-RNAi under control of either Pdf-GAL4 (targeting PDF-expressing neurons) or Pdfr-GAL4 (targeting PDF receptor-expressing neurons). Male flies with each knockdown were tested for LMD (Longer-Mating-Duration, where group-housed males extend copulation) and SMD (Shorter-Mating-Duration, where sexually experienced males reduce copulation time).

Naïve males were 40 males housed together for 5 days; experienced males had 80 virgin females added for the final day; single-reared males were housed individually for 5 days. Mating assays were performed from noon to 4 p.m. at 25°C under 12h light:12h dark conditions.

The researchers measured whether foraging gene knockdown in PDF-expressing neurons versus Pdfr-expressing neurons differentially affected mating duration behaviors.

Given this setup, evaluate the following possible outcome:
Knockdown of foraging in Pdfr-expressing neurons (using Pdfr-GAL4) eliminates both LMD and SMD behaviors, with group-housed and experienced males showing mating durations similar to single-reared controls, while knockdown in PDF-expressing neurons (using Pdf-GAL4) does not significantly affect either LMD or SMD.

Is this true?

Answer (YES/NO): NO